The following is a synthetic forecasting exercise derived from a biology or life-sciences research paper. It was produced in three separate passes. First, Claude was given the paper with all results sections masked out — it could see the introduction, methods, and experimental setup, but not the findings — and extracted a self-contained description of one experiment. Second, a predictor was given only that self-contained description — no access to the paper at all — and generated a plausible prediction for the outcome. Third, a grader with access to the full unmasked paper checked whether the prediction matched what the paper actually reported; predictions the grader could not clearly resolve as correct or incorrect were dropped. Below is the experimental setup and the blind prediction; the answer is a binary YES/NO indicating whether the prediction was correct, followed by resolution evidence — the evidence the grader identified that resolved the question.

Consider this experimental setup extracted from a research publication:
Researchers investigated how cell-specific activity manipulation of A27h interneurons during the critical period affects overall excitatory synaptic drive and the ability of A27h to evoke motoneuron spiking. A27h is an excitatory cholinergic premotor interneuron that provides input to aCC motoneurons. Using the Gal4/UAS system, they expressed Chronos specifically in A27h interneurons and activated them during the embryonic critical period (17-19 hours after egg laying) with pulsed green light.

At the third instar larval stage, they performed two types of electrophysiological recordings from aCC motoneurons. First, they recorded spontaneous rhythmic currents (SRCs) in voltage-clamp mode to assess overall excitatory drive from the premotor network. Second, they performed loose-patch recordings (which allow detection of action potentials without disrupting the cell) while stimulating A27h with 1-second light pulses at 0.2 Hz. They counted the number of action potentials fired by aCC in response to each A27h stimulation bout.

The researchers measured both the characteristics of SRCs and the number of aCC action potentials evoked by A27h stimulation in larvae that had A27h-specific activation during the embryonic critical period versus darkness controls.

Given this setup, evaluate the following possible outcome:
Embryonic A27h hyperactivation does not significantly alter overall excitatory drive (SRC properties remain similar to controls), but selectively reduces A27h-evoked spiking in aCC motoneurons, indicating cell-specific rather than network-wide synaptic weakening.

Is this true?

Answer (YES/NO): NO